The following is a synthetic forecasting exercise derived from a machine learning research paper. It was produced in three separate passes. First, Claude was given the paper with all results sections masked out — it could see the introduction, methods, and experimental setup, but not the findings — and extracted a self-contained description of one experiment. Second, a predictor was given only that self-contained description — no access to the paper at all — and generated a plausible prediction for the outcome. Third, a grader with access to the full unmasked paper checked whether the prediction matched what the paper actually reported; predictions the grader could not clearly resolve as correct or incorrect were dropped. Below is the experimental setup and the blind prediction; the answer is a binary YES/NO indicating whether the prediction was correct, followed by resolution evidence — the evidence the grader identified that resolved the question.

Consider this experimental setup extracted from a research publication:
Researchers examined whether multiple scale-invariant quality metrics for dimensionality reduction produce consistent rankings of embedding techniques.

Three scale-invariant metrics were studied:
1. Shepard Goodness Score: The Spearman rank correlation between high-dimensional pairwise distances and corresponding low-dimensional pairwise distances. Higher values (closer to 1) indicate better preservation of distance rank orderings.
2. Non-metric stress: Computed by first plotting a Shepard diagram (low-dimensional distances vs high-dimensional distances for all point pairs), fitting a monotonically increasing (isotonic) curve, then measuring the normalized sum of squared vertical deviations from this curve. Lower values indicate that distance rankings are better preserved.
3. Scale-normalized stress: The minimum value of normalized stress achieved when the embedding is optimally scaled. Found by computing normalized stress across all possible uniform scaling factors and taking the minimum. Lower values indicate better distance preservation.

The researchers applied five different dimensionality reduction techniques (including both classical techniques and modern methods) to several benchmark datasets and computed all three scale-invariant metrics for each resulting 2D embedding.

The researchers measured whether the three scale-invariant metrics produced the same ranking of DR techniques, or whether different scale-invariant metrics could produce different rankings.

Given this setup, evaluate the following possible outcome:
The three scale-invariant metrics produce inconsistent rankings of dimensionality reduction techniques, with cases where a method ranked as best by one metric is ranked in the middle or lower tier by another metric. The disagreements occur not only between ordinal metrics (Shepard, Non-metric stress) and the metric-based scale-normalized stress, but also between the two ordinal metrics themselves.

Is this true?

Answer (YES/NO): NO